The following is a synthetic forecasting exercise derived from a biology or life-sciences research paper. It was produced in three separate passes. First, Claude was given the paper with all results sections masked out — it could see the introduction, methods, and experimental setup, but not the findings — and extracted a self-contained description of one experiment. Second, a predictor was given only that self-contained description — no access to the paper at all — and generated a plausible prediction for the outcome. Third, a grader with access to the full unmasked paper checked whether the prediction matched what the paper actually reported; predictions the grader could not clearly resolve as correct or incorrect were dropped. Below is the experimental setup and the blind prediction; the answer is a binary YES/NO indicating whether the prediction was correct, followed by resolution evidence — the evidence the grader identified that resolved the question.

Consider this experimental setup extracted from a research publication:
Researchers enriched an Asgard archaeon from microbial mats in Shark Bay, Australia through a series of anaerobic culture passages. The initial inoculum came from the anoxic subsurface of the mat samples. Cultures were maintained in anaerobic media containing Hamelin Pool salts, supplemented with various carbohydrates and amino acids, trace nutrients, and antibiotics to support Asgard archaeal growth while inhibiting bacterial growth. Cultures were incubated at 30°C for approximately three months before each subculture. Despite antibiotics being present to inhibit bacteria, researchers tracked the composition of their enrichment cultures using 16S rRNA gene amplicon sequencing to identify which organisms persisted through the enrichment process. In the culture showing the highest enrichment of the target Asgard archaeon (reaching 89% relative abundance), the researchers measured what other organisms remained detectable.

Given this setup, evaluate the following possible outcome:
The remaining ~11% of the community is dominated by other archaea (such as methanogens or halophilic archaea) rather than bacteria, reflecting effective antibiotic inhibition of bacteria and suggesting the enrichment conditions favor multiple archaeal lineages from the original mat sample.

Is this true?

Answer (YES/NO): NO